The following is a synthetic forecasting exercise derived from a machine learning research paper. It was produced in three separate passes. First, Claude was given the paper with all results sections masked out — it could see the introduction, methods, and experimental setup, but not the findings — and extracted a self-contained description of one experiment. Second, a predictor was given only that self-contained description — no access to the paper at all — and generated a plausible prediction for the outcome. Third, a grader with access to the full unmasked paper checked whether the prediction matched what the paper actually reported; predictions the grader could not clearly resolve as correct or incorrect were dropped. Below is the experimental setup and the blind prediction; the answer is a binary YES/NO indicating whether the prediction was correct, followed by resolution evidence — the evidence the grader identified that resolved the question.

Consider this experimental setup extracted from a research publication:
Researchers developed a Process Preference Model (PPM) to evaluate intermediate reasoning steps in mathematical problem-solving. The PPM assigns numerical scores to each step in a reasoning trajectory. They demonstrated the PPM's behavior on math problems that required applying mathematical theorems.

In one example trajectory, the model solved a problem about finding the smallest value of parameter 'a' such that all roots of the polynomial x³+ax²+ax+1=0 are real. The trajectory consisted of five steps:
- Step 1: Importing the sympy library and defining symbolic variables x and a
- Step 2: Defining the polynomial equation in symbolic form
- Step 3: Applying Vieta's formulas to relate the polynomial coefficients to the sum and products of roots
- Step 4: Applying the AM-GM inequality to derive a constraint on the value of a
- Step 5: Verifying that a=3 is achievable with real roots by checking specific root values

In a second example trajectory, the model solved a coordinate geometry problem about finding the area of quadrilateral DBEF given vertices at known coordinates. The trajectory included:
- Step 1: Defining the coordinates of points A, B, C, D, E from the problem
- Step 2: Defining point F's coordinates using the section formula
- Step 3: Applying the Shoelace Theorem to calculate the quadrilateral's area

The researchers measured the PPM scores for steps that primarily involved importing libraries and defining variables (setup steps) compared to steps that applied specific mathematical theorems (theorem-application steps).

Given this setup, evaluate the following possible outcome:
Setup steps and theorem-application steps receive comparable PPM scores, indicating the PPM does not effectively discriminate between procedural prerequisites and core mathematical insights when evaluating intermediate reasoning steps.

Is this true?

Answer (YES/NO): NO